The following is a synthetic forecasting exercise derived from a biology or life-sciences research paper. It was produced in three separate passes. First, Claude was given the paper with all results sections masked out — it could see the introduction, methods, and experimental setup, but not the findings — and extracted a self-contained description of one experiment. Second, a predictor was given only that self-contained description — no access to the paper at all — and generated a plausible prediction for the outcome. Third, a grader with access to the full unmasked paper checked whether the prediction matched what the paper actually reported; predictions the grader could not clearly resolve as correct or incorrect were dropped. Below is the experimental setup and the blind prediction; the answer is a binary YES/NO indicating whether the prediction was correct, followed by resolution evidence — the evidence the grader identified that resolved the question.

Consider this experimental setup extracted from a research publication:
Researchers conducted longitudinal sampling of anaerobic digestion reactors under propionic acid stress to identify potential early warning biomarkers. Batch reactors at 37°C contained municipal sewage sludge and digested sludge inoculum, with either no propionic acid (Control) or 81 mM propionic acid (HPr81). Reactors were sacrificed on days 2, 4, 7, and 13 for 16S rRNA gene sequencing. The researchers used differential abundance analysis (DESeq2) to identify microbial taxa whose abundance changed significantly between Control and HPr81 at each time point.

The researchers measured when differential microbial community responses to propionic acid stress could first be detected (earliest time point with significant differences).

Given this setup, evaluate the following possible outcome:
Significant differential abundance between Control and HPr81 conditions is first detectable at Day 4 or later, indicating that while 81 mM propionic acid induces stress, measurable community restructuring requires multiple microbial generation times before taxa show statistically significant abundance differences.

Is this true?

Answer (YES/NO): NO